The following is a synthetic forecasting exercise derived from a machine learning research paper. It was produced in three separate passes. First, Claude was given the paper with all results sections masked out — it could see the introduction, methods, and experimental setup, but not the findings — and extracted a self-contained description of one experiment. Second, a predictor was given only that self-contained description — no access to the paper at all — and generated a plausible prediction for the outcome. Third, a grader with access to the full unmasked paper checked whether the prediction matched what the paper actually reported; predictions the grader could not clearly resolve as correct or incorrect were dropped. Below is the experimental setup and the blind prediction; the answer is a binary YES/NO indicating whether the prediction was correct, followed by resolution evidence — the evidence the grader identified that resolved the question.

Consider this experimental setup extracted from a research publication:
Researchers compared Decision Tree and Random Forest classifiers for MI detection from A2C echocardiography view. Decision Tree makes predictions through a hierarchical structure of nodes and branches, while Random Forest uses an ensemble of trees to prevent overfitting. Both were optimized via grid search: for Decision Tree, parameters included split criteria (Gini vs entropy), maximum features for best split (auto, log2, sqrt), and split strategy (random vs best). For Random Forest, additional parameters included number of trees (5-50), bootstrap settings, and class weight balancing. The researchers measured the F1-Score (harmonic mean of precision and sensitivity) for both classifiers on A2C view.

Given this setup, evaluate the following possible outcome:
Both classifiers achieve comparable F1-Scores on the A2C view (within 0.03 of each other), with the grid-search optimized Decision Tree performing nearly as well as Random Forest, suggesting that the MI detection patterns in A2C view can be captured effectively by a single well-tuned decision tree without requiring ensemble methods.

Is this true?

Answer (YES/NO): NO